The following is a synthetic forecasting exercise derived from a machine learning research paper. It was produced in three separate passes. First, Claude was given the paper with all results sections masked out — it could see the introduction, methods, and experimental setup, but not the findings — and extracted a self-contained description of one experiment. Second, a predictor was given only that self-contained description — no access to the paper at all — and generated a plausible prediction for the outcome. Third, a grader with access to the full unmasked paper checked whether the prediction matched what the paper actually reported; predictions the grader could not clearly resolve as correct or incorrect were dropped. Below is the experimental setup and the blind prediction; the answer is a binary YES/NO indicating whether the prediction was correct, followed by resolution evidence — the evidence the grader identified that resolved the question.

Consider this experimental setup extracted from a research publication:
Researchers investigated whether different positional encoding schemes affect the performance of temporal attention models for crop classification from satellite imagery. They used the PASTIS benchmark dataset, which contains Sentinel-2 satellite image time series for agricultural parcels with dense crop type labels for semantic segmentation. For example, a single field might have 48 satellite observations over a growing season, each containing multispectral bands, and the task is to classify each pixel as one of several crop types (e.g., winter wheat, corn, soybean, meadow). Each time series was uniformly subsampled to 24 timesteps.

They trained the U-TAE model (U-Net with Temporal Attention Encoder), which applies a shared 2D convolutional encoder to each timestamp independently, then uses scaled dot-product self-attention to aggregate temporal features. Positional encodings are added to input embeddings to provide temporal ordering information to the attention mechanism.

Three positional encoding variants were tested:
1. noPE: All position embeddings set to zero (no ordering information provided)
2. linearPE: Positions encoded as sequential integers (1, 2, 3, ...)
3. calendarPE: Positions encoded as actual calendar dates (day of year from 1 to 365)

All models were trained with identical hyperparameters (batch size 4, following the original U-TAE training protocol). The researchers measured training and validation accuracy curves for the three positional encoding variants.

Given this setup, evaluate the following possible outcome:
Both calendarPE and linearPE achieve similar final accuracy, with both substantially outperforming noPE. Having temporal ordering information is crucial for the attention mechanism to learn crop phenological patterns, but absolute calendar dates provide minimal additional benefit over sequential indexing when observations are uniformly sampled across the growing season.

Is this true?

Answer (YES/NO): YES